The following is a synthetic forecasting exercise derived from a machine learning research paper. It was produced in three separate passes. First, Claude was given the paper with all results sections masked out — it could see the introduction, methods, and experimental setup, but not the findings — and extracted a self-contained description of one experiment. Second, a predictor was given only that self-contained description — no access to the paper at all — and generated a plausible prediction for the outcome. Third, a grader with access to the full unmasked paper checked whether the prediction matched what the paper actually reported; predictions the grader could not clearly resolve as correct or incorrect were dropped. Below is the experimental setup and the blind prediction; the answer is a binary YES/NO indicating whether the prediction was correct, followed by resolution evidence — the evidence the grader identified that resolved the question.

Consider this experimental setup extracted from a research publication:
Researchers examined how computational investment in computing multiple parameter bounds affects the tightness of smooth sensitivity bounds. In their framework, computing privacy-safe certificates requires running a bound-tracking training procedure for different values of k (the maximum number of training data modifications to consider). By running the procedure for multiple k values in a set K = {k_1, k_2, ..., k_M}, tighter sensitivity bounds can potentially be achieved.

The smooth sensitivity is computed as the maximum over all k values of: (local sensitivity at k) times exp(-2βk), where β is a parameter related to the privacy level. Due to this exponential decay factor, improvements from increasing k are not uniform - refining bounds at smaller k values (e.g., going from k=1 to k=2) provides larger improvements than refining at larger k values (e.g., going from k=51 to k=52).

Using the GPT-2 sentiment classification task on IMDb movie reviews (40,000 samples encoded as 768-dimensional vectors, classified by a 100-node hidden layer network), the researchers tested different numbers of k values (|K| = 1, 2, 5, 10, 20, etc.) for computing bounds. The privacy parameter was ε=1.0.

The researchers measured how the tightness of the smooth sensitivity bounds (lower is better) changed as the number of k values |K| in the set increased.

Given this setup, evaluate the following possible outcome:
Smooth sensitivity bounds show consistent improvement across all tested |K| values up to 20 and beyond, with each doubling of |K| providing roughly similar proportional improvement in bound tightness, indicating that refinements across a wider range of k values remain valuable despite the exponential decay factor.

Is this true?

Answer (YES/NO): NO